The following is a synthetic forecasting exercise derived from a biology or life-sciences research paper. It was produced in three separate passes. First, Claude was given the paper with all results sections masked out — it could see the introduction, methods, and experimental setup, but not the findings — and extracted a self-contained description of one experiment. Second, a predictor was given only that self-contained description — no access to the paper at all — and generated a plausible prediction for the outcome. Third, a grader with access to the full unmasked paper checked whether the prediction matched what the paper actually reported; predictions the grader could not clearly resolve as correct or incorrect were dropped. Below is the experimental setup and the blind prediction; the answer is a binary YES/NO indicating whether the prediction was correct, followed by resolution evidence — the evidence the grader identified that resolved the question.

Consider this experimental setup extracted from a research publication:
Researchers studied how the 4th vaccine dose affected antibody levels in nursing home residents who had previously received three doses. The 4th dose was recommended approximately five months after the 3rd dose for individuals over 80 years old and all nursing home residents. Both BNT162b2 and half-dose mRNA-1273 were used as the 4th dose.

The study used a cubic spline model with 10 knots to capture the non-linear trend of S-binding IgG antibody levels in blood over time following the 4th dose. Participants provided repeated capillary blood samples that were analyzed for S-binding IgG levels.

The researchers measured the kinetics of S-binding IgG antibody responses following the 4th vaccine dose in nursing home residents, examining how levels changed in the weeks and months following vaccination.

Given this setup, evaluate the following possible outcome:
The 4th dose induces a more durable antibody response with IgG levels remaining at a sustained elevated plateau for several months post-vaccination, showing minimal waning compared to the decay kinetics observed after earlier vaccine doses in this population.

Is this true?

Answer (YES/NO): NO